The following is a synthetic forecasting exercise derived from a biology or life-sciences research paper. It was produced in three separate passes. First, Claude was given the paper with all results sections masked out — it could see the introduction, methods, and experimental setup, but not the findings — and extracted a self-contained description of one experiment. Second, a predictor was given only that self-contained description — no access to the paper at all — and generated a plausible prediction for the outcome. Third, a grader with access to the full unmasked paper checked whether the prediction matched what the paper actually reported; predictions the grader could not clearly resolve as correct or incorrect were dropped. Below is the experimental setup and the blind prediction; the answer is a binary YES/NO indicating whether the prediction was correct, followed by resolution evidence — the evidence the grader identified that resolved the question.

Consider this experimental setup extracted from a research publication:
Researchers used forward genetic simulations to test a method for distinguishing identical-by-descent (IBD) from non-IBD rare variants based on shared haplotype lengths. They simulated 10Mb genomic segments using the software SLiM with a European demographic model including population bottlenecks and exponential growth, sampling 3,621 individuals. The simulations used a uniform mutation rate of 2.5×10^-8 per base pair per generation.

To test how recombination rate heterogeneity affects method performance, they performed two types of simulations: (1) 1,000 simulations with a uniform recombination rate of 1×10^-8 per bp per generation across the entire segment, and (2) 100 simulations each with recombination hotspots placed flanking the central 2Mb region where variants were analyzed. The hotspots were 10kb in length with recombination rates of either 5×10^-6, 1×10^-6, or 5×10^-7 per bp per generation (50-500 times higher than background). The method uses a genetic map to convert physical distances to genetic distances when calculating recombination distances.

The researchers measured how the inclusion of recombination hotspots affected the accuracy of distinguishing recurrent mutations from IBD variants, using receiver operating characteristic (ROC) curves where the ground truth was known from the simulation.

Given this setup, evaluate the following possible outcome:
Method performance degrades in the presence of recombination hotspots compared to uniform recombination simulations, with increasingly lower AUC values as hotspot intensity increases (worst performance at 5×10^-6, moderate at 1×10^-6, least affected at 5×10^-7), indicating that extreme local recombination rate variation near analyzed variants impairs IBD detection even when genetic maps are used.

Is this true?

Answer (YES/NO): YES